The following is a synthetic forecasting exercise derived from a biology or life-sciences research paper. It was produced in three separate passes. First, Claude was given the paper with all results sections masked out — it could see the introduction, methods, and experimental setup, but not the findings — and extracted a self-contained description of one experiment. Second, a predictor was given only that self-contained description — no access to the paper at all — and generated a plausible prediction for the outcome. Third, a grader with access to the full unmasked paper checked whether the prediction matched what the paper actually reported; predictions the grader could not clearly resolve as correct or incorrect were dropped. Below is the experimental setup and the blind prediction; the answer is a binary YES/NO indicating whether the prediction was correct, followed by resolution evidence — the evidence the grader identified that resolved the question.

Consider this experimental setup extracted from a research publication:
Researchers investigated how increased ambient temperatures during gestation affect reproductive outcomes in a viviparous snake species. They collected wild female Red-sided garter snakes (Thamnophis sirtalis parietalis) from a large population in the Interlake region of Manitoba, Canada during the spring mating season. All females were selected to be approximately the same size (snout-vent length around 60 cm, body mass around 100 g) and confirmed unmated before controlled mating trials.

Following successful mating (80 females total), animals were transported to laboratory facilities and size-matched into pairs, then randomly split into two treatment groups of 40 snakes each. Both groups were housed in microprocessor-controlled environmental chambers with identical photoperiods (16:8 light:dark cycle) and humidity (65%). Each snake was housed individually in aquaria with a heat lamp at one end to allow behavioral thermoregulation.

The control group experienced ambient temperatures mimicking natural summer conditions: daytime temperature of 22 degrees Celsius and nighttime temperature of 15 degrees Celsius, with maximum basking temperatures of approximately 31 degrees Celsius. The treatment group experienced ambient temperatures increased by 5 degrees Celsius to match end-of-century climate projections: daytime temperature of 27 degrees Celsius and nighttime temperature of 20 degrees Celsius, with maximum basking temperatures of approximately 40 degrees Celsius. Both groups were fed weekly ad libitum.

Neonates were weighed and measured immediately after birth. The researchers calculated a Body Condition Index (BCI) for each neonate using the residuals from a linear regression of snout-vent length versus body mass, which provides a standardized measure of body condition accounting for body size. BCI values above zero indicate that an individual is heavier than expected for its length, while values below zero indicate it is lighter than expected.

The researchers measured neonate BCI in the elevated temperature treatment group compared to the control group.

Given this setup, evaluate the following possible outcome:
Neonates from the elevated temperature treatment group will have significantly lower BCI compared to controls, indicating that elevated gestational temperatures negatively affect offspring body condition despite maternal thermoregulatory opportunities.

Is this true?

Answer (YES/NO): NO